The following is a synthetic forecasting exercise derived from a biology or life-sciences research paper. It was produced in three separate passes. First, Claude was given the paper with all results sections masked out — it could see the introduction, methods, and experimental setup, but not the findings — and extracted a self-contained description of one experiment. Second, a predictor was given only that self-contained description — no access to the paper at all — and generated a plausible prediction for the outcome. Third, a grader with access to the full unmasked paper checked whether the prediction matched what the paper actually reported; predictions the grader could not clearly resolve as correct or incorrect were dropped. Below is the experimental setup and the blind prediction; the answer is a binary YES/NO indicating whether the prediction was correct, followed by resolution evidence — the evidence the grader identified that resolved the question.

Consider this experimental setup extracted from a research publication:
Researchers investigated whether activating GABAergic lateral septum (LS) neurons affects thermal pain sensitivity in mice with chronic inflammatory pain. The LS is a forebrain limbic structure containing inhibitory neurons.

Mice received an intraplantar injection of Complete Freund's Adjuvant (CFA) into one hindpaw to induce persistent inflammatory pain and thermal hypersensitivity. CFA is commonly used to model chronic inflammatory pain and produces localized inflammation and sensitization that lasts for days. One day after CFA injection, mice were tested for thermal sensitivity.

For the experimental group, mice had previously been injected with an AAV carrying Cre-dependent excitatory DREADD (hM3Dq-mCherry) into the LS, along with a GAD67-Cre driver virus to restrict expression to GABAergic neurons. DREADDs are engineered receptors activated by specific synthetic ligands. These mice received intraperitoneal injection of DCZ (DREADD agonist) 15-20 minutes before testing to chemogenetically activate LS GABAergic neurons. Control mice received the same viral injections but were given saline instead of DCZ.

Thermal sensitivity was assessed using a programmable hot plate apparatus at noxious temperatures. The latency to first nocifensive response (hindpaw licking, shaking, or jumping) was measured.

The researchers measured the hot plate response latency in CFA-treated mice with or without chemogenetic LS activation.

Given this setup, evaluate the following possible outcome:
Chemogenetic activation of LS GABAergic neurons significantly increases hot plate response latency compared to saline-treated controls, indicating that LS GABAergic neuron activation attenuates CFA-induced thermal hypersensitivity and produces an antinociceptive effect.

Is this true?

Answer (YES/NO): YES